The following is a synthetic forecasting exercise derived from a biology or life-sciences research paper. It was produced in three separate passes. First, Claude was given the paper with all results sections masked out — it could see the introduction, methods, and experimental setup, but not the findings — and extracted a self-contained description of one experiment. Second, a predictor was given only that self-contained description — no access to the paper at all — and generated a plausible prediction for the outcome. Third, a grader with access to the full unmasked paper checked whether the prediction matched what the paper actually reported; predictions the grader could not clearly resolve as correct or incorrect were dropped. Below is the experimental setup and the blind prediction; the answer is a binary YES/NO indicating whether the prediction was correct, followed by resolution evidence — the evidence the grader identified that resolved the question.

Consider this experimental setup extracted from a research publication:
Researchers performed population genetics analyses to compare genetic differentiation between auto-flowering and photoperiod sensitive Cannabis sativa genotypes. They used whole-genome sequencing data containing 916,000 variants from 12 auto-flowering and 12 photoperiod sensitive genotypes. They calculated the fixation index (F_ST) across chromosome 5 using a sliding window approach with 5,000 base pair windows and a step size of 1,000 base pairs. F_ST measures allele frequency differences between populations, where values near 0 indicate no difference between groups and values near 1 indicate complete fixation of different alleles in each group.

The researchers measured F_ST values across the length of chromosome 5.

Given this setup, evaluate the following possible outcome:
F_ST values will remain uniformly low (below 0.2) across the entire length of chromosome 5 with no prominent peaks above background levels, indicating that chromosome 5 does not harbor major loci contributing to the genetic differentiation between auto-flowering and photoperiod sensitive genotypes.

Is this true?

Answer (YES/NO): NO